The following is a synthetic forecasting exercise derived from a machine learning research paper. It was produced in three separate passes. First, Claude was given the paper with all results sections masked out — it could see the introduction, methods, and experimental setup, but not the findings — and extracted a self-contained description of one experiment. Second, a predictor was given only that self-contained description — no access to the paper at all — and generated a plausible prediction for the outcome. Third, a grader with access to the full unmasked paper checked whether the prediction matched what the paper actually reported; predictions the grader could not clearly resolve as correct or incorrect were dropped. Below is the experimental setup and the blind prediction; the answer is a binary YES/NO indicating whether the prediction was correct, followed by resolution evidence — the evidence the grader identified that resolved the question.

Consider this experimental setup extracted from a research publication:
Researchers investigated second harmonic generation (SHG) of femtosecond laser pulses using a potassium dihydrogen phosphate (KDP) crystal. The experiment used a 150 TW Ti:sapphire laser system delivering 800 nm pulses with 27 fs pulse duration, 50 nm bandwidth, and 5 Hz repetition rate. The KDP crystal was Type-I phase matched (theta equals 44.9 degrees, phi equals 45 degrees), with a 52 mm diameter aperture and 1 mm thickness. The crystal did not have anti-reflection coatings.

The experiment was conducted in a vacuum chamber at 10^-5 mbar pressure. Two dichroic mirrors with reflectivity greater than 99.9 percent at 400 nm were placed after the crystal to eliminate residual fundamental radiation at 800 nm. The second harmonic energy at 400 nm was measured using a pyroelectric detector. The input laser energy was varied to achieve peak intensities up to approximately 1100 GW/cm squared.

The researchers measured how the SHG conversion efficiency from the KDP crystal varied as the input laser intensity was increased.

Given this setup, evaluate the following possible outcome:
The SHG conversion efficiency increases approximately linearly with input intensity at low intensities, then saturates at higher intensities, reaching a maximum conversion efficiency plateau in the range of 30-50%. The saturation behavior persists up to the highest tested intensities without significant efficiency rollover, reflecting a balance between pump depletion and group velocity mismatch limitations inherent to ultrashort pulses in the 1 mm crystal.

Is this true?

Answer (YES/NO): NO